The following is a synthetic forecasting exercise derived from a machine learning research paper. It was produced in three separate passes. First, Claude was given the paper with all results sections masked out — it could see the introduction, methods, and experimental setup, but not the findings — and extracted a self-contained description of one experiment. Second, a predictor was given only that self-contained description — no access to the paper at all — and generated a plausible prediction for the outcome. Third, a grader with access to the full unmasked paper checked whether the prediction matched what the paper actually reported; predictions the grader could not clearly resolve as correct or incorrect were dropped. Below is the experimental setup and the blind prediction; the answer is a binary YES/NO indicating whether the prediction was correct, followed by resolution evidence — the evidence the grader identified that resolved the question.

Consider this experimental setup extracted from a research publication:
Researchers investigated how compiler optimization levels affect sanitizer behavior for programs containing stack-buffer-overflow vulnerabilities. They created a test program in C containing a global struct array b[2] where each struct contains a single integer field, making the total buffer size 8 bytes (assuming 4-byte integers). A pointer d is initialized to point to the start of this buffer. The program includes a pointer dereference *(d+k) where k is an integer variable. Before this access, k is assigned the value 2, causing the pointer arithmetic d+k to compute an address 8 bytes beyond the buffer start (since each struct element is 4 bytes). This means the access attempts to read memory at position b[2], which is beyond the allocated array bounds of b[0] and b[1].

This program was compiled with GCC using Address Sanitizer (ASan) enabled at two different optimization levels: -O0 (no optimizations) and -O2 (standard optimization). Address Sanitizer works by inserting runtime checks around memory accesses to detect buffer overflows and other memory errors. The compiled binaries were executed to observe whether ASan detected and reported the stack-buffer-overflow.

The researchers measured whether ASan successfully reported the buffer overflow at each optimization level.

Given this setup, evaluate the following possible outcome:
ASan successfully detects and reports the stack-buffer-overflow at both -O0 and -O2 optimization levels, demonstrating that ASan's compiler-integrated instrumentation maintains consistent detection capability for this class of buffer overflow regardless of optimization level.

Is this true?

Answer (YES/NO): NO